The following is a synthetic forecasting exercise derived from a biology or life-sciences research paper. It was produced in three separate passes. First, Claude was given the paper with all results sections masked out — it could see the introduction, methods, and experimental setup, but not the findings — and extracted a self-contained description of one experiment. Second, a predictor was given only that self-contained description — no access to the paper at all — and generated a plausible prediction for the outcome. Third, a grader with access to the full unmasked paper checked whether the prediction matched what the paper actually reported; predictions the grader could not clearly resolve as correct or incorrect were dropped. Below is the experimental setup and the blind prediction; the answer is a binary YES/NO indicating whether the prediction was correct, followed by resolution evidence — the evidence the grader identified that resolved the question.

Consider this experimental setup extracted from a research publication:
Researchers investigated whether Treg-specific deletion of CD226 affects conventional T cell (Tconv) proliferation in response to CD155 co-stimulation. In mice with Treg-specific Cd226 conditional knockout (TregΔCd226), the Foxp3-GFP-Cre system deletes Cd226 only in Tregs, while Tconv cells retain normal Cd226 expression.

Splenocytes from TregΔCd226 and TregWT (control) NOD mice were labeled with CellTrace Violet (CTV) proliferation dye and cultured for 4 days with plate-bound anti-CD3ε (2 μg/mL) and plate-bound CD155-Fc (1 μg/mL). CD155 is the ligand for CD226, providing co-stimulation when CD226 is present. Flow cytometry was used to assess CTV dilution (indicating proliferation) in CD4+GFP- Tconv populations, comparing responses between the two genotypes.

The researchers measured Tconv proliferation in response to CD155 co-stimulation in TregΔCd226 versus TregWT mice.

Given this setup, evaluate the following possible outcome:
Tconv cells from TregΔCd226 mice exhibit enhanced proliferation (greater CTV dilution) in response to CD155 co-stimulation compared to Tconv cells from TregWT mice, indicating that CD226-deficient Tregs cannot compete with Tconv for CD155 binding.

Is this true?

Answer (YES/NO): NO